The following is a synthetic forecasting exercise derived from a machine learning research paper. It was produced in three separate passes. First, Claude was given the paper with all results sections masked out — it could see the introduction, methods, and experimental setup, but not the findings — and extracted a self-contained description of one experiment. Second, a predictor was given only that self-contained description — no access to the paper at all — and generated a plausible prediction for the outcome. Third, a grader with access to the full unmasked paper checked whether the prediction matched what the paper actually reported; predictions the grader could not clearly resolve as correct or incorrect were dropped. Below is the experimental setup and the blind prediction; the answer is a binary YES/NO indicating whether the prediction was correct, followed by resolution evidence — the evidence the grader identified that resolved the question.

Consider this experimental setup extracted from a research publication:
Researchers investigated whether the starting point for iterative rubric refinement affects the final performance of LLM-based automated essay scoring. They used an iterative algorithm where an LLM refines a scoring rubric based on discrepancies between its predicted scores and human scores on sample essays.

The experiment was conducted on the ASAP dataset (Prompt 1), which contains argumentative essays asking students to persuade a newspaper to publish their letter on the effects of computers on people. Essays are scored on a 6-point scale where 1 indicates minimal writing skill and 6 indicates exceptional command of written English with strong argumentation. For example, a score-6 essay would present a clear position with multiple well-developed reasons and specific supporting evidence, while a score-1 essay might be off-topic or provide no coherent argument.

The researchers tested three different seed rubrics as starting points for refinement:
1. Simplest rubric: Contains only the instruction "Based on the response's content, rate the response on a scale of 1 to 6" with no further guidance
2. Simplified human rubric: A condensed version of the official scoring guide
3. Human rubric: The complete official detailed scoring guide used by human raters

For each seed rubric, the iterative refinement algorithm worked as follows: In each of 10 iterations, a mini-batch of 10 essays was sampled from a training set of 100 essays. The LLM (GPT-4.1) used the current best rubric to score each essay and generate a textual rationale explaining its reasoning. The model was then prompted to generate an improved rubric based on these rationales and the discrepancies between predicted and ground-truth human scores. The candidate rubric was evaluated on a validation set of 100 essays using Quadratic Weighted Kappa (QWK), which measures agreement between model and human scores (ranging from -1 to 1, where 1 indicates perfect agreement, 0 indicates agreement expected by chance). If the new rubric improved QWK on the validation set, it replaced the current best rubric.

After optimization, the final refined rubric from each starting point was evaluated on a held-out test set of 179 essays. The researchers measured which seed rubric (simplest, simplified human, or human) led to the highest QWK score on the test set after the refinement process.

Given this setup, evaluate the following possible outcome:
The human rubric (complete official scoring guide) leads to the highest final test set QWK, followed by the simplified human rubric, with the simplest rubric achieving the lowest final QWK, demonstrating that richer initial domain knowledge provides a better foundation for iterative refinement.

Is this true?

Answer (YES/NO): NO